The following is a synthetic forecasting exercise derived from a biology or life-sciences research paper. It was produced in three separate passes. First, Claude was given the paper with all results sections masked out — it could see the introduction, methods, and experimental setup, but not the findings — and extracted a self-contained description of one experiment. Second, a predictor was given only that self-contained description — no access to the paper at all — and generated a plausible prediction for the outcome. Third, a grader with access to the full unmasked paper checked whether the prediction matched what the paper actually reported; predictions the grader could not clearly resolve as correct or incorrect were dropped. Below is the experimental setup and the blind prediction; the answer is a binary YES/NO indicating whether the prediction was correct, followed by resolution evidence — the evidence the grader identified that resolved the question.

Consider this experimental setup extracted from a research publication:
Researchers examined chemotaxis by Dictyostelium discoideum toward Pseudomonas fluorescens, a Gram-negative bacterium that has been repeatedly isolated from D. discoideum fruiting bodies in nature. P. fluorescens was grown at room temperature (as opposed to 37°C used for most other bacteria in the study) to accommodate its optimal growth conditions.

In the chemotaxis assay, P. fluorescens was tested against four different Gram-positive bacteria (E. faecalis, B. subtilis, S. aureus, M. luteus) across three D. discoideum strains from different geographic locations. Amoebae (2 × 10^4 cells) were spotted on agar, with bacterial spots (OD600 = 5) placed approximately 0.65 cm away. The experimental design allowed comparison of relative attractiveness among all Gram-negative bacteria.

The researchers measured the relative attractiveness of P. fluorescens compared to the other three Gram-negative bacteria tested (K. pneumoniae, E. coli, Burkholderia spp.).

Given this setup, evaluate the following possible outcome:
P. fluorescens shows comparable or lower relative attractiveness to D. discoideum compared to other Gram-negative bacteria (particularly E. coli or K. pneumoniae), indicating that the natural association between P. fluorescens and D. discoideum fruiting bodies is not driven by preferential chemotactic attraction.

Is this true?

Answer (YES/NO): NO